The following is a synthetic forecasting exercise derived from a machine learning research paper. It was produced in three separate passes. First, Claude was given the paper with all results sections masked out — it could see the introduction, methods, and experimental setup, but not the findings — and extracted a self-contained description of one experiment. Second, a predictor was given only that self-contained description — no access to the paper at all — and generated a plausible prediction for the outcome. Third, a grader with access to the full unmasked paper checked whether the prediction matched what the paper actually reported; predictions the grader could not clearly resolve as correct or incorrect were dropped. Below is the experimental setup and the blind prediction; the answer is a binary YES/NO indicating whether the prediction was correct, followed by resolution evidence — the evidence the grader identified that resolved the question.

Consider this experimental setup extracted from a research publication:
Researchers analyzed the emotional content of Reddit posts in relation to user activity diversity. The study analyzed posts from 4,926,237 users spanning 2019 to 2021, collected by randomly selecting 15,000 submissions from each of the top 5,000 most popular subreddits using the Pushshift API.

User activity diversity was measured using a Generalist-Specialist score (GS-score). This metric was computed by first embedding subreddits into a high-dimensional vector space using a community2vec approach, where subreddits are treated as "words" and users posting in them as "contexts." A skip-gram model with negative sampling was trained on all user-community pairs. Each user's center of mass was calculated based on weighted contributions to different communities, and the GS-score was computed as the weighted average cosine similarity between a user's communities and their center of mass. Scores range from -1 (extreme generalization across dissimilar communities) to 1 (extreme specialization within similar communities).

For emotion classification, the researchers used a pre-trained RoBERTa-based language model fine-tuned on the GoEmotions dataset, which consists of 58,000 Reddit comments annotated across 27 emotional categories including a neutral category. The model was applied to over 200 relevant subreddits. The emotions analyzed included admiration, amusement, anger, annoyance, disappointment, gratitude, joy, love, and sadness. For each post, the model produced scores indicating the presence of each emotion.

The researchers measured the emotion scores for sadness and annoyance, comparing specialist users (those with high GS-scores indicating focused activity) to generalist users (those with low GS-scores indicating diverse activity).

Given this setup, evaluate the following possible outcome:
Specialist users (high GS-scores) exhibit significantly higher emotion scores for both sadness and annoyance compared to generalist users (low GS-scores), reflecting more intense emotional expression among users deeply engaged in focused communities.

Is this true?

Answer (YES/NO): NO